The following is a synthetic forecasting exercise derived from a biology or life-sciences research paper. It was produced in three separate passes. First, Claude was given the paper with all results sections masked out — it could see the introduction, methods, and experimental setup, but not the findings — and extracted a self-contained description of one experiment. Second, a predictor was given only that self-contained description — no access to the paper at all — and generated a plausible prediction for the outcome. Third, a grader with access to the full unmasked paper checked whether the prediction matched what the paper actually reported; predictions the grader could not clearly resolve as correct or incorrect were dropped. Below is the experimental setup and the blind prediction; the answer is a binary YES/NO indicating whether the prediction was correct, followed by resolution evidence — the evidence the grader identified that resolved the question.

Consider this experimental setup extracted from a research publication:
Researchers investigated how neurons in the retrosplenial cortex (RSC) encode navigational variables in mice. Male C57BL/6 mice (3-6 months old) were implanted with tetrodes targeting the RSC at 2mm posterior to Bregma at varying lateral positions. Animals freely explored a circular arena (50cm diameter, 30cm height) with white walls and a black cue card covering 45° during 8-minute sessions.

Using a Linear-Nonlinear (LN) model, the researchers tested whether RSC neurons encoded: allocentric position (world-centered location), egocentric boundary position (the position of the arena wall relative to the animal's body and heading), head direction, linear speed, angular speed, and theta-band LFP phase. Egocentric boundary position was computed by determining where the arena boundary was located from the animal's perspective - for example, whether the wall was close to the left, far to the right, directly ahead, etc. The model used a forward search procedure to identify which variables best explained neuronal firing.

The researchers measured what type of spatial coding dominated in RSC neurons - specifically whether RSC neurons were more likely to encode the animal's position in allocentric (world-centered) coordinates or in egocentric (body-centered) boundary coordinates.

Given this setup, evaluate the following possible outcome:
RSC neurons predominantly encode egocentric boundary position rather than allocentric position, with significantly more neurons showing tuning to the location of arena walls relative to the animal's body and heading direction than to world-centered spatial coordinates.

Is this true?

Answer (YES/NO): YES